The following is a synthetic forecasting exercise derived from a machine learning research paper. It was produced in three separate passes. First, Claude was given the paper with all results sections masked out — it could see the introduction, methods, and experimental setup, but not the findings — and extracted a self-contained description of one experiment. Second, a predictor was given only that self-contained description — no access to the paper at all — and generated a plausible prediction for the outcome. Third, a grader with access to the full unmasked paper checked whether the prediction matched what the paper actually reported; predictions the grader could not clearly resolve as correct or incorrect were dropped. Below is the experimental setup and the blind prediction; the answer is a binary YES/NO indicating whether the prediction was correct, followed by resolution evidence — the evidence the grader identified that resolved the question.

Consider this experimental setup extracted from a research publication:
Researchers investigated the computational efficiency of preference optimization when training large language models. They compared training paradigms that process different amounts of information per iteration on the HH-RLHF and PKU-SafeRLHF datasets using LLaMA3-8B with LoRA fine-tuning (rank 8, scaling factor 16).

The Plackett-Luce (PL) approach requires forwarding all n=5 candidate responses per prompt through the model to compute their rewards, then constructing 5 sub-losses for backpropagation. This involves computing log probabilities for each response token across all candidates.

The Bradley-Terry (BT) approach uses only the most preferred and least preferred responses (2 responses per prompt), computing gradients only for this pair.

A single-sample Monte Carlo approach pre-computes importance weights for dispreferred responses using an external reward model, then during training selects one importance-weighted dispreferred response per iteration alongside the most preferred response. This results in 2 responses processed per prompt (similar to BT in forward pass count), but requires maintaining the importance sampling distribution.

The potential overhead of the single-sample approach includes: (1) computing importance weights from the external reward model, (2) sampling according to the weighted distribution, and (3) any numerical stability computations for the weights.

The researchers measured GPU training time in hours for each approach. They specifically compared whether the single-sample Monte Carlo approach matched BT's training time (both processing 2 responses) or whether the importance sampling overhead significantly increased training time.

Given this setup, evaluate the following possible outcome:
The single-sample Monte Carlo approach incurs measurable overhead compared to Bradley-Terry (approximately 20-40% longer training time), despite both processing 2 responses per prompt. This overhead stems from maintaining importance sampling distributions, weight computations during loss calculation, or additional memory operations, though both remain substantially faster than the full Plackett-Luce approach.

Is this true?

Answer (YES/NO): NO